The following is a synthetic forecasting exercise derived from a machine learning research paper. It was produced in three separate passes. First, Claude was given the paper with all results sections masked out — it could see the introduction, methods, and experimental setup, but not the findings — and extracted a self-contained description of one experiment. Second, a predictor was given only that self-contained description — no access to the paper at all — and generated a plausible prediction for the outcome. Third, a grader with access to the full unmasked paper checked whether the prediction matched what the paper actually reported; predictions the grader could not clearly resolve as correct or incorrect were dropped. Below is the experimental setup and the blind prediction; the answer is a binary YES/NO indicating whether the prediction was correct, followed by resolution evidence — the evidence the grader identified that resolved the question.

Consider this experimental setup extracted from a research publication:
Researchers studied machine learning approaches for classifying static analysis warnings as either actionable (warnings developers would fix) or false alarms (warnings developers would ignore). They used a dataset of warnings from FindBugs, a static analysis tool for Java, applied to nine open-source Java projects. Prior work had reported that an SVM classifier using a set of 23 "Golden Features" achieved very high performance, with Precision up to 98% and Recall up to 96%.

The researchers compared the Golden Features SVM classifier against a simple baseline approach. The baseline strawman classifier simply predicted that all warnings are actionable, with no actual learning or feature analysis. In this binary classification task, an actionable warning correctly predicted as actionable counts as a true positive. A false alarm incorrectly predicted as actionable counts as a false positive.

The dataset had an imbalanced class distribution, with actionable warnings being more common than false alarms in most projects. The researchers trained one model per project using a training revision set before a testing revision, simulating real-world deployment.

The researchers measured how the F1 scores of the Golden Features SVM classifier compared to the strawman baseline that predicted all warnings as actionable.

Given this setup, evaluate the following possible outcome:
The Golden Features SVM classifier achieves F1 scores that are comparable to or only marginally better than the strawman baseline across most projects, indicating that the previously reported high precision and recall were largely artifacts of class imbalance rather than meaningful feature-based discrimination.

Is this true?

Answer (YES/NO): NO